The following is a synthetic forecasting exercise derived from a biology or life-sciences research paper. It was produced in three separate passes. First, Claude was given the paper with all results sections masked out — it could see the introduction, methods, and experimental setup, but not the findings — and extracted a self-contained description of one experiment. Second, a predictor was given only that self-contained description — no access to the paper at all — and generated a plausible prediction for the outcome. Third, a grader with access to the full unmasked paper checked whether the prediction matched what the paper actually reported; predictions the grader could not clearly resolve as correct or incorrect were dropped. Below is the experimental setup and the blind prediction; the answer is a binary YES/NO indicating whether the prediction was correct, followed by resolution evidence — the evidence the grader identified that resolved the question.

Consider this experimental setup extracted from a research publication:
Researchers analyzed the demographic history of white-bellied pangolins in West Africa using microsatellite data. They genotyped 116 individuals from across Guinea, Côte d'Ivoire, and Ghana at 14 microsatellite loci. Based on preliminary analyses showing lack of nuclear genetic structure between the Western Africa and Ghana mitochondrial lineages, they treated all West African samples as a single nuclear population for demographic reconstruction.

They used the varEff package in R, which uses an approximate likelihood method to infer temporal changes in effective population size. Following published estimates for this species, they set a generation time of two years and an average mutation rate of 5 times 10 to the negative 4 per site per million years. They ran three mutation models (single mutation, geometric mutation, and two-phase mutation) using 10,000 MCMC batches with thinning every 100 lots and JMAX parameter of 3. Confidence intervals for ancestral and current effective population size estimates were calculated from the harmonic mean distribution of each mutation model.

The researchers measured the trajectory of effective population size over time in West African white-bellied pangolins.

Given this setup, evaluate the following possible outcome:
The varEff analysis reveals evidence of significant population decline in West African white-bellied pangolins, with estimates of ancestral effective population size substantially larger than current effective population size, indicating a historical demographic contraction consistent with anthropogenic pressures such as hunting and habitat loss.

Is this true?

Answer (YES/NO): YES